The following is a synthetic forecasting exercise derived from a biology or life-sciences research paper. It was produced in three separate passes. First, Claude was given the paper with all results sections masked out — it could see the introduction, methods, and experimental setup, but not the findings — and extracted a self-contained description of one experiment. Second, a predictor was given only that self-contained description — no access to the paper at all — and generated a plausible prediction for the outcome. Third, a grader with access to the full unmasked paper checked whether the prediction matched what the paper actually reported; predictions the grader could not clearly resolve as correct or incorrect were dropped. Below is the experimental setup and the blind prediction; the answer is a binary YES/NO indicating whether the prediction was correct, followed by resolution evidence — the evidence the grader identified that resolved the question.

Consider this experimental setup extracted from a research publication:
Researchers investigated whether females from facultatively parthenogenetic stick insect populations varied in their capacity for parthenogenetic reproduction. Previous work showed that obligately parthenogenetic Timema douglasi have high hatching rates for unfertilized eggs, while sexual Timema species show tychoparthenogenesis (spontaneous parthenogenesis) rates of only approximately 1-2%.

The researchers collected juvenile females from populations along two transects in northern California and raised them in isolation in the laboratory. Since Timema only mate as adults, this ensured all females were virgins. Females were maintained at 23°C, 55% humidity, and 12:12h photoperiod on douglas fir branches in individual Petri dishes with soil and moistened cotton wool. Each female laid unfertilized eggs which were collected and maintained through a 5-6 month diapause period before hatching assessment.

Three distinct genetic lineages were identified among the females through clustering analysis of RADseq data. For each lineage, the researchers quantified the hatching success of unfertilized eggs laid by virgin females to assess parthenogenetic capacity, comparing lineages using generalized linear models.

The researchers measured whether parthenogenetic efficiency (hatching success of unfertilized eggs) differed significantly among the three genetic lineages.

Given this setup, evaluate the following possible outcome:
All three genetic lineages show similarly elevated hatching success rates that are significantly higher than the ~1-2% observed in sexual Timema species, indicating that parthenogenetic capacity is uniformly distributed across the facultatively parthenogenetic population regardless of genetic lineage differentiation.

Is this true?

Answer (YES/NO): NO